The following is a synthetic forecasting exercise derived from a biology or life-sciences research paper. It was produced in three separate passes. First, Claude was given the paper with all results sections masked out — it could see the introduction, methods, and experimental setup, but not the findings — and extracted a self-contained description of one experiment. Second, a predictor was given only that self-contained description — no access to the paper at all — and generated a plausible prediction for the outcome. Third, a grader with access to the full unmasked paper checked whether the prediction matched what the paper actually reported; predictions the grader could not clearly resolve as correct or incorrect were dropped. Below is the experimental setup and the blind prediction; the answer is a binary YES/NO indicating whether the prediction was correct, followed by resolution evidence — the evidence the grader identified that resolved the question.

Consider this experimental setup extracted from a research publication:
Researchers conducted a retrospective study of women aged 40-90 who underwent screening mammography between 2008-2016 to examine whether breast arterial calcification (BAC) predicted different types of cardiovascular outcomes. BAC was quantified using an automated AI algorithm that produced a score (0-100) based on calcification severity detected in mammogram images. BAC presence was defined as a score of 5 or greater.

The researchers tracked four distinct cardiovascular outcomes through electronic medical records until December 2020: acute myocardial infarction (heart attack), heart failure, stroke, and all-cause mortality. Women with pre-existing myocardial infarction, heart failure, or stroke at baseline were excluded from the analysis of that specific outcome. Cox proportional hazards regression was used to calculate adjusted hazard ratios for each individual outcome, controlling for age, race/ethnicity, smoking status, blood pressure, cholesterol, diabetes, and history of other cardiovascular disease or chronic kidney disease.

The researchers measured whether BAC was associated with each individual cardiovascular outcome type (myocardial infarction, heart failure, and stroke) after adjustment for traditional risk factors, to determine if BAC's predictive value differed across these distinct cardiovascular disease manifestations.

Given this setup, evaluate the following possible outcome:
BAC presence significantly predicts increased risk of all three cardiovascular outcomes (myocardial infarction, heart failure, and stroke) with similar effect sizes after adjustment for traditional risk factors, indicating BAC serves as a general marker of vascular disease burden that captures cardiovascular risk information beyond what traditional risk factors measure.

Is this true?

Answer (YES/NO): NO